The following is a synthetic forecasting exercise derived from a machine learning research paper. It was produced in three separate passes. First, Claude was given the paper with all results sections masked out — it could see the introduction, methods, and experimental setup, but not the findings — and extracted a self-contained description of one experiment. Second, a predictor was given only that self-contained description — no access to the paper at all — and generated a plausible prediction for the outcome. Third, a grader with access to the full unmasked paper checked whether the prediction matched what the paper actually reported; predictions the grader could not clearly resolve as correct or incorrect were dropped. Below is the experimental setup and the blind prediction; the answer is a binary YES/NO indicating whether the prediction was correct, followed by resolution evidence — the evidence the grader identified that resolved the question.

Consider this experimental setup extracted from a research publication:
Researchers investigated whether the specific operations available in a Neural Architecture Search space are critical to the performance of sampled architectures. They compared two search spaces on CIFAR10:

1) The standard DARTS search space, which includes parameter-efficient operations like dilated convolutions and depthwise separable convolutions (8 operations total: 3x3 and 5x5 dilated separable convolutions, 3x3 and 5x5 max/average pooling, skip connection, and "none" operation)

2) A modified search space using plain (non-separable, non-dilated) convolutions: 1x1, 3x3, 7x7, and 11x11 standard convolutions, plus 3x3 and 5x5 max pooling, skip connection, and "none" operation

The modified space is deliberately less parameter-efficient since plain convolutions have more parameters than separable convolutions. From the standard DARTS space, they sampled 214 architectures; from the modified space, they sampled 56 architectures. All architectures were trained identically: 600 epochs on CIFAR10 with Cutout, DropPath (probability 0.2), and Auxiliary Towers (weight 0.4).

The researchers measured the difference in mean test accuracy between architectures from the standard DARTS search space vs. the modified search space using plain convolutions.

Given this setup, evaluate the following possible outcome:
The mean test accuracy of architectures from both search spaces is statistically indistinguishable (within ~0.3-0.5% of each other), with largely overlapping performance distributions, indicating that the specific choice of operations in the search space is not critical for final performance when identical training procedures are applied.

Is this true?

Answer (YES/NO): YES